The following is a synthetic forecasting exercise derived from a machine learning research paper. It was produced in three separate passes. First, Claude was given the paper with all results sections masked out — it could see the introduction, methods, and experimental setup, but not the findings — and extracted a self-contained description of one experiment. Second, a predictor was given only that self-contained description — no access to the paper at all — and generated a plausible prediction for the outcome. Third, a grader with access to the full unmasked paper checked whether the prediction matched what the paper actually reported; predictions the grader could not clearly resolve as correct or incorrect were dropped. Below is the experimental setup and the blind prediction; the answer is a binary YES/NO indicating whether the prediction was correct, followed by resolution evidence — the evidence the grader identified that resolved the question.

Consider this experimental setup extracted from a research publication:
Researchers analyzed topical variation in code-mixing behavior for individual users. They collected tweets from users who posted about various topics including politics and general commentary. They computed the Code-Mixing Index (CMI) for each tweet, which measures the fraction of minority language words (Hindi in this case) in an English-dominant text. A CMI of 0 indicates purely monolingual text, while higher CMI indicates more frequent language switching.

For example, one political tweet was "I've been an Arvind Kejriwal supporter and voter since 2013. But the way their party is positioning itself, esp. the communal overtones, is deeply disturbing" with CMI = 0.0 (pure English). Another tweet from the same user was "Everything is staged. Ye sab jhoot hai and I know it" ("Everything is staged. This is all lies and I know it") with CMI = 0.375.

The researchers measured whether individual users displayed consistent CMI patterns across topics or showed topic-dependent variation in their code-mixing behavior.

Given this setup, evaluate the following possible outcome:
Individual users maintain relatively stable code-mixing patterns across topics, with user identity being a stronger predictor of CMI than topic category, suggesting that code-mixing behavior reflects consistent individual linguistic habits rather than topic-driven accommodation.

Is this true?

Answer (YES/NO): NO